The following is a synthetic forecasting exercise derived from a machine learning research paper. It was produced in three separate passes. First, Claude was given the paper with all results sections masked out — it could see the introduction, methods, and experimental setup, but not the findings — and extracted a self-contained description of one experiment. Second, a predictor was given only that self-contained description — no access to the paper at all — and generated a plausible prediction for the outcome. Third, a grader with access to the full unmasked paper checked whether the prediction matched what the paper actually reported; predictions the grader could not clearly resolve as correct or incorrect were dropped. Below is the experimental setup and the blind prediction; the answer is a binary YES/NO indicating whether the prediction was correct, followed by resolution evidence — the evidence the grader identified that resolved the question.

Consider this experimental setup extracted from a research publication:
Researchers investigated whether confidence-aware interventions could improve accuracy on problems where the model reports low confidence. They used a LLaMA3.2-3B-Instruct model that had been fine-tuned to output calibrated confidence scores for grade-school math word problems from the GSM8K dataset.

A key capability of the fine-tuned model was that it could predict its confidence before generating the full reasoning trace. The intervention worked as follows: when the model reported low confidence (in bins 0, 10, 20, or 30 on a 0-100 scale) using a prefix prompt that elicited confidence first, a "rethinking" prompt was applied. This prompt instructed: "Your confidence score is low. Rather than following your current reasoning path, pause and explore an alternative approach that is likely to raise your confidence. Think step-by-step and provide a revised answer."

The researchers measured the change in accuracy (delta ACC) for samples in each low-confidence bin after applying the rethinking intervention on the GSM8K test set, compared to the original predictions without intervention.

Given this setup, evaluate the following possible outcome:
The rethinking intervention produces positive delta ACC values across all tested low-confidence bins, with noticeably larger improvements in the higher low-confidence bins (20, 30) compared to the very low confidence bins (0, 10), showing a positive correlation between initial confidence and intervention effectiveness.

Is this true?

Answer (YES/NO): NO